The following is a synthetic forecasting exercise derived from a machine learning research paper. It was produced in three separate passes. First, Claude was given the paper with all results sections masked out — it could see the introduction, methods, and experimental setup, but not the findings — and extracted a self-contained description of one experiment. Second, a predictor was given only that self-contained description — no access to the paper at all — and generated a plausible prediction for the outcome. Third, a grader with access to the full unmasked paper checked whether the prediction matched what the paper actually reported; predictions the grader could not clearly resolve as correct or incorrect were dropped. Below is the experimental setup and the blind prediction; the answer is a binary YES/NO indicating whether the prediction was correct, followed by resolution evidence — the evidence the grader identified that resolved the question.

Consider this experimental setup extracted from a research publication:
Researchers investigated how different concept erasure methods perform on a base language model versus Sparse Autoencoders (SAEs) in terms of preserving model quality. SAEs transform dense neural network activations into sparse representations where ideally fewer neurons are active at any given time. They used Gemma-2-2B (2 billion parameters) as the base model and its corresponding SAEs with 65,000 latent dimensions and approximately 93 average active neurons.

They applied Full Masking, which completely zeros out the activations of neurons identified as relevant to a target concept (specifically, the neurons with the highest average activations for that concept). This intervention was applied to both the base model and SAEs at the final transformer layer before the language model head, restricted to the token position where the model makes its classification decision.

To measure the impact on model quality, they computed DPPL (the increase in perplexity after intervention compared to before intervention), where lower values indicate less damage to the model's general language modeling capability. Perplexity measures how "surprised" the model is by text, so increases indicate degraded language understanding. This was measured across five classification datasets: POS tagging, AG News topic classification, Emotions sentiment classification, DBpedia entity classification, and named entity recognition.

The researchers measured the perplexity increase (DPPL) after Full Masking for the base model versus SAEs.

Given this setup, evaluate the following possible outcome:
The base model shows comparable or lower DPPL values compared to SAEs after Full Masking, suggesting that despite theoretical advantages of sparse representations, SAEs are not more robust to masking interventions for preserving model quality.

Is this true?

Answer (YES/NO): NO